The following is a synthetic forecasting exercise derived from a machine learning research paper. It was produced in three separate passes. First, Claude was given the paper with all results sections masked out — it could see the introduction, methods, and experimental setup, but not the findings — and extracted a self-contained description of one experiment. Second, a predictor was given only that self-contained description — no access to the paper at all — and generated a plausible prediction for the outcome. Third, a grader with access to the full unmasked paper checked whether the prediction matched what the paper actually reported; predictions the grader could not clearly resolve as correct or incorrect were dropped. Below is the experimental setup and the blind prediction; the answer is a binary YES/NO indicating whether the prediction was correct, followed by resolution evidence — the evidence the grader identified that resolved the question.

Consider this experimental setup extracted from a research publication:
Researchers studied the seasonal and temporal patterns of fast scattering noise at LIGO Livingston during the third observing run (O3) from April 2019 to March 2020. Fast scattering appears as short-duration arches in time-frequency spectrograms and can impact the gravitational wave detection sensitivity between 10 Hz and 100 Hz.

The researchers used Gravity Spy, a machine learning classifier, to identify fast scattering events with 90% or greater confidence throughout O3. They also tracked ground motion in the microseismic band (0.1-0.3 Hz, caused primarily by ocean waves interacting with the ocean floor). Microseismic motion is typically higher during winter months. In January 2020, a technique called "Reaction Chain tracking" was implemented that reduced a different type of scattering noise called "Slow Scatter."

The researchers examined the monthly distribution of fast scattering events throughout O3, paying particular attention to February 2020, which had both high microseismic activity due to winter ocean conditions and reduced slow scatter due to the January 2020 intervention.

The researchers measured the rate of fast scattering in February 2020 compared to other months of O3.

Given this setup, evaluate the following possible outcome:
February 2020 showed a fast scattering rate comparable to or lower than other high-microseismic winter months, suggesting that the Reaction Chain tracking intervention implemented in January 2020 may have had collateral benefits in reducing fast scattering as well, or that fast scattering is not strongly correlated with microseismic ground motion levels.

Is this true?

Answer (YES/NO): NO